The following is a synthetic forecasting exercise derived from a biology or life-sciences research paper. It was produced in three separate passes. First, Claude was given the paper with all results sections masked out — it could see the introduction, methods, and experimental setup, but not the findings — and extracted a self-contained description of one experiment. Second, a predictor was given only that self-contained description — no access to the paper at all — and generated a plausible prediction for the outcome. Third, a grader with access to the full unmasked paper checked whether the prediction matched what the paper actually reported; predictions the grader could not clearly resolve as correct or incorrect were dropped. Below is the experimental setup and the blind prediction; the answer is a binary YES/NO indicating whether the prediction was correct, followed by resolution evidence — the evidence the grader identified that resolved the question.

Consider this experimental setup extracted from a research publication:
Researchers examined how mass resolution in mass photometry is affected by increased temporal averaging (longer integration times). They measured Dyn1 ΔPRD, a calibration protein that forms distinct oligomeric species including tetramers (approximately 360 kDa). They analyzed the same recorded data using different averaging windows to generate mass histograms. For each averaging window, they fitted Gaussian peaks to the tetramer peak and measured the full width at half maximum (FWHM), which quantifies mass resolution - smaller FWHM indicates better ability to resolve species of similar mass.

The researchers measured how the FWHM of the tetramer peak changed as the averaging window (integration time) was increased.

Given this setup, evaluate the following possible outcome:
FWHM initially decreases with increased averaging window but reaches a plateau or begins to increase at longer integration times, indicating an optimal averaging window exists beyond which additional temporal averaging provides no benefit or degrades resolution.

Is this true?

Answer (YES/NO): YES